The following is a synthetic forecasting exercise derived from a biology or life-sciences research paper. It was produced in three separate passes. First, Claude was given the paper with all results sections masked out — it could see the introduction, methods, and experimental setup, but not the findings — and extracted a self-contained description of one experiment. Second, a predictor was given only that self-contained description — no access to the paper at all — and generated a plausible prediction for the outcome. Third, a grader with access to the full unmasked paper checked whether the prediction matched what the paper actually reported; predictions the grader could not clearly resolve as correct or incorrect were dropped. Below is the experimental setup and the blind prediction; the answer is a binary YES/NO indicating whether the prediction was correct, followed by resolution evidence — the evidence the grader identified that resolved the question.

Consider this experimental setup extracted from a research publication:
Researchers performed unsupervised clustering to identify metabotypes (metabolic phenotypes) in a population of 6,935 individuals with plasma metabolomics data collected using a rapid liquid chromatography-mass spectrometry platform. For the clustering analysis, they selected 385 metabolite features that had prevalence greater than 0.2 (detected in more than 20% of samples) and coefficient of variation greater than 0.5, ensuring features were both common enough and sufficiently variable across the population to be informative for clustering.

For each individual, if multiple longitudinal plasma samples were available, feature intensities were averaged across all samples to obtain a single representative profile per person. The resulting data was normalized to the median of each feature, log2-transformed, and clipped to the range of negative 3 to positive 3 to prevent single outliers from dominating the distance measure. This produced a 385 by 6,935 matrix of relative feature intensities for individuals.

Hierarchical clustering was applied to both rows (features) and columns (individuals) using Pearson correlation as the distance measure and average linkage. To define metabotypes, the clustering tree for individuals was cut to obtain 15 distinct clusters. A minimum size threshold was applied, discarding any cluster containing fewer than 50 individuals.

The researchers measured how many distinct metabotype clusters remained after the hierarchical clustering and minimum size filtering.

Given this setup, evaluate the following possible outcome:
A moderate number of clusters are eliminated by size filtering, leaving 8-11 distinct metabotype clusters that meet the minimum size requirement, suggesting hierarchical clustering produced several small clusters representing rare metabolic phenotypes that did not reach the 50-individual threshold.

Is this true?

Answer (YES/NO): NO